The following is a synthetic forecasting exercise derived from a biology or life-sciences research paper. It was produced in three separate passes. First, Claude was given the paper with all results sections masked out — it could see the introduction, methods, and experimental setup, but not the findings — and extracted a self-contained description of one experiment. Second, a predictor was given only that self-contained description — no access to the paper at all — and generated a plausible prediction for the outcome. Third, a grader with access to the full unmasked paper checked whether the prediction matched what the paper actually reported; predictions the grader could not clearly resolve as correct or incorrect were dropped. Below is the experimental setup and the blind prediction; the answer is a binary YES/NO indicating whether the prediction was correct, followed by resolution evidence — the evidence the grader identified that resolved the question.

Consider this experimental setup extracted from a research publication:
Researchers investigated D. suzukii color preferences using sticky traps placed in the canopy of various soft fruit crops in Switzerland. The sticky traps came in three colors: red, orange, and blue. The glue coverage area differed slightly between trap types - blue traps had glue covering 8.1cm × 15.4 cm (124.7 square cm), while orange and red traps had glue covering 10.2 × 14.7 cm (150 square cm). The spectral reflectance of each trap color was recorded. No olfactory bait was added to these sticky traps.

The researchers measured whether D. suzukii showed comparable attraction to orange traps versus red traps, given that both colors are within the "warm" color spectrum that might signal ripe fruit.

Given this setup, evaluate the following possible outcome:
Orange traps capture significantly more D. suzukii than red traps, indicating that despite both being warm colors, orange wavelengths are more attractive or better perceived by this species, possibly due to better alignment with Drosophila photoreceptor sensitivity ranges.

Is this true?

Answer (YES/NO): NO